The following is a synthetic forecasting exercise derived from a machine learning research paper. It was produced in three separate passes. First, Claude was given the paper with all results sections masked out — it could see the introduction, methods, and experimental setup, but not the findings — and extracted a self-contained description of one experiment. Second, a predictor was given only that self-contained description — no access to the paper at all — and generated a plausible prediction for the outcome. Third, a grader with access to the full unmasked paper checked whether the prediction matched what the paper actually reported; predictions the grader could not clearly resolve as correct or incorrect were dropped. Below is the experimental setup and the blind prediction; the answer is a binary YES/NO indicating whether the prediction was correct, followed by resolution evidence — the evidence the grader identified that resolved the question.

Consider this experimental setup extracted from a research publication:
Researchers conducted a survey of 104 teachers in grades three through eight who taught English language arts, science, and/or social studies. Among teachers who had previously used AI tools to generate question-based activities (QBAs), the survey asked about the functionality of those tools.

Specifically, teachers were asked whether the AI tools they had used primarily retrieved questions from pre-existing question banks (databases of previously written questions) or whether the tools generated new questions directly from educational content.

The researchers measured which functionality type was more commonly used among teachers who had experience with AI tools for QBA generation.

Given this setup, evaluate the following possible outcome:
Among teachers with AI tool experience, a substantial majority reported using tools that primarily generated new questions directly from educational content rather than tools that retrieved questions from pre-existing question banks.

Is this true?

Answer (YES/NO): NO